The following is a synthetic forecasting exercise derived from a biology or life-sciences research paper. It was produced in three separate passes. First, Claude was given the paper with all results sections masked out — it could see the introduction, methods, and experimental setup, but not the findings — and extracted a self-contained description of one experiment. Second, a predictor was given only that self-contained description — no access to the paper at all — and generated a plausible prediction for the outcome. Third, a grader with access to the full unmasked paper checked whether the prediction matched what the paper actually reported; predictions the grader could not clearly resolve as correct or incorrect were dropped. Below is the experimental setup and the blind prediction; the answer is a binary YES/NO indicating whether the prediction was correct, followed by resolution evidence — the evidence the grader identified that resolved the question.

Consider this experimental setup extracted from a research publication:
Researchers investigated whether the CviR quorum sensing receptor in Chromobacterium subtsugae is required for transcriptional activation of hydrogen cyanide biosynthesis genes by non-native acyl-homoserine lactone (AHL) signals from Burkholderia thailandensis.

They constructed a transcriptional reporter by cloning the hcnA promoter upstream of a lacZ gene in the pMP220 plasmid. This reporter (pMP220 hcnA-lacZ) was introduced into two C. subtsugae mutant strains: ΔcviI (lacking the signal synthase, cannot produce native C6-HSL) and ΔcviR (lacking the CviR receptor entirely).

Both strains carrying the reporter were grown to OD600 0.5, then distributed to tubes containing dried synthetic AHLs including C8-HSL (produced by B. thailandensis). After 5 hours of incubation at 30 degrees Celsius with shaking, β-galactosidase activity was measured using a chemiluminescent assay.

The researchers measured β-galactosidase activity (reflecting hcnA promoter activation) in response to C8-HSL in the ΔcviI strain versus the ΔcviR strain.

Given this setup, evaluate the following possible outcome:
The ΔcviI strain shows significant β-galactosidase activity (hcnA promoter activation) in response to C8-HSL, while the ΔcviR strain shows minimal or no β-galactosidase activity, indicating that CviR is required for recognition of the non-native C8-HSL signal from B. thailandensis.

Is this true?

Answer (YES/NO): YES